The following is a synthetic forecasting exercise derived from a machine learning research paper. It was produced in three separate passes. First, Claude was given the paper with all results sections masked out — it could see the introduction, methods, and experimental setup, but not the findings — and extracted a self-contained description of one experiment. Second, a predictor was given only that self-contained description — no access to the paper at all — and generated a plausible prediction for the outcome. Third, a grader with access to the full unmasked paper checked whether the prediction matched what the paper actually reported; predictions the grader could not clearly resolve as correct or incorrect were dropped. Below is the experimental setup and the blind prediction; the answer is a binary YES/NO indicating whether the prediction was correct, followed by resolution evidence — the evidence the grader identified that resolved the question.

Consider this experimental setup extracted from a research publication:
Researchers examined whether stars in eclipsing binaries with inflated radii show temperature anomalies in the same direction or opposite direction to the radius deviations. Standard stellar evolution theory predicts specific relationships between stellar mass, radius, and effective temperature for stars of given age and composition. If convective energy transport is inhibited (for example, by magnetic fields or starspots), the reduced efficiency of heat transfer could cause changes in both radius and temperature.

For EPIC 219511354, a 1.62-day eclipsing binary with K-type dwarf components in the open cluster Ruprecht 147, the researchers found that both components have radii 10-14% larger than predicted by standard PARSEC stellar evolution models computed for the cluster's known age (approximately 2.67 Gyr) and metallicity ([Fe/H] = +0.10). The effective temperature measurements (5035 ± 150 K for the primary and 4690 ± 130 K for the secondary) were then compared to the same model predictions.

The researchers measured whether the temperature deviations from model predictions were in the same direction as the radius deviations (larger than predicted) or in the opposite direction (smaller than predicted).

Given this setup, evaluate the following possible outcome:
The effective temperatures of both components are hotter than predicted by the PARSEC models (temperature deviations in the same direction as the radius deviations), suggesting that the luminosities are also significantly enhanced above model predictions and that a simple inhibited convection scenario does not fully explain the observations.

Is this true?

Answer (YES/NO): NO